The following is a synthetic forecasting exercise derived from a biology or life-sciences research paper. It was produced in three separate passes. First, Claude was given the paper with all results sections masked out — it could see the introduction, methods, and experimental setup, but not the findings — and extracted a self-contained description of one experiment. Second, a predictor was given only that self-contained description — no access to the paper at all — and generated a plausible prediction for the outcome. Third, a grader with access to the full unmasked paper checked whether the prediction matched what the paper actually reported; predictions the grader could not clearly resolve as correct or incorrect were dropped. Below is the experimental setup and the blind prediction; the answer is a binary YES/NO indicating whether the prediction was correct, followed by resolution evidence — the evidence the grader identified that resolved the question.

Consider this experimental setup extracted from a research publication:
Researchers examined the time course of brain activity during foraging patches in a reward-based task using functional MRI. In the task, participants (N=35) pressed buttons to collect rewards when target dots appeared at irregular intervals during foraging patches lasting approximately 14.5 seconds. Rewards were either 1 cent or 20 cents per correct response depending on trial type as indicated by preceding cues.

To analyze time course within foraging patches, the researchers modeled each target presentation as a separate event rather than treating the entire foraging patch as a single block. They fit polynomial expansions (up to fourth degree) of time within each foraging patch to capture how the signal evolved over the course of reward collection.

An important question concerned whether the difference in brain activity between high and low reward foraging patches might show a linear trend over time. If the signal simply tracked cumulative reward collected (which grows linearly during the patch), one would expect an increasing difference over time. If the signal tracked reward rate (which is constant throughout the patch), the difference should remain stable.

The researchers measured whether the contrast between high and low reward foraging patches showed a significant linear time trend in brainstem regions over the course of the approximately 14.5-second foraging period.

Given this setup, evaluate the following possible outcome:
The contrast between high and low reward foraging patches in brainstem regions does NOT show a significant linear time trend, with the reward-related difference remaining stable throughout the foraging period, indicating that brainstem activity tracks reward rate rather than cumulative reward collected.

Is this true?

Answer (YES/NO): YES